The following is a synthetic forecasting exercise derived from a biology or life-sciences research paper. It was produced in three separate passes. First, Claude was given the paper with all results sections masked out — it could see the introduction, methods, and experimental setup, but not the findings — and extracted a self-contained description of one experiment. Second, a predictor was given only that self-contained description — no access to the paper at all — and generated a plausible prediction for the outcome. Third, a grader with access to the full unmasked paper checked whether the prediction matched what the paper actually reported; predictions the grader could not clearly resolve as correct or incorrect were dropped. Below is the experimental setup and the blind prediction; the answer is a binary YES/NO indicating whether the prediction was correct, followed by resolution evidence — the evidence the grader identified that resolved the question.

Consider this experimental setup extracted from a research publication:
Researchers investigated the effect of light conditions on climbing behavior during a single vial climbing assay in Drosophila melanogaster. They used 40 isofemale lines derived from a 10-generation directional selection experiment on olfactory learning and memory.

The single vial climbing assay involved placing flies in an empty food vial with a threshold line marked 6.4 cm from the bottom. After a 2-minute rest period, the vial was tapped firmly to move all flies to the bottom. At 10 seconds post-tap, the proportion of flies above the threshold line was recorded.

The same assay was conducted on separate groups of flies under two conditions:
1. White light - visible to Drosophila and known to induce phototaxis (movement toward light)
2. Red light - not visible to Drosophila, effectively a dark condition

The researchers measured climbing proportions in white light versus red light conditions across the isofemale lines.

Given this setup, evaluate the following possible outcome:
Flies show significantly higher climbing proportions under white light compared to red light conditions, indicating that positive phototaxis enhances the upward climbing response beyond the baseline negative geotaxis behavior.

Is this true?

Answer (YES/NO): YES